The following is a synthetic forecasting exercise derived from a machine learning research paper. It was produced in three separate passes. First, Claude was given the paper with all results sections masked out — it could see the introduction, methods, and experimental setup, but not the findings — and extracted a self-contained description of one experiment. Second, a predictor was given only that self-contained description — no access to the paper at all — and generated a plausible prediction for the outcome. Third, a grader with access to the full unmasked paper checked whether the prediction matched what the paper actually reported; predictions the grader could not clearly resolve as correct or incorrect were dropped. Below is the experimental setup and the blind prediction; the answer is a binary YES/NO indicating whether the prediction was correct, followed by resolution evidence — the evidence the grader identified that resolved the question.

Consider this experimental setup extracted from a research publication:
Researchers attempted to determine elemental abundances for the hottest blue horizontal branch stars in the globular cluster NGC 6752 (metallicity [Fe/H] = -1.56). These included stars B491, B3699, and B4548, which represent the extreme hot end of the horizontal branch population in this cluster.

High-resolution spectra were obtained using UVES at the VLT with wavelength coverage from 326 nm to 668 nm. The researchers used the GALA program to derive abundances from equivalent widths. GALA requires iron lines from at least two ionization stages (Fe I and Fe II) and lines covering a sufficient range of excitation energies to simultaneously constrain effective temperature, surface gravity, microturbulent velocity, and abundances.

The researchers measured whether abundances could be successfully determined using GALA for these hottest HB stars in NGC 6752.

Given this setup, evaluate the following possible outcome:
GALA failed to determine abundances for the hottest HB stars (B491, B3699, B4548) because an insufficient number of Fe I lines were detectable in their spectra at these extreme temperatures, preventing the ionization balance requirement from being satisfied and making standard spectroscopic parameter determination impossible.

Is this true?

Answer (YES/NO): NO